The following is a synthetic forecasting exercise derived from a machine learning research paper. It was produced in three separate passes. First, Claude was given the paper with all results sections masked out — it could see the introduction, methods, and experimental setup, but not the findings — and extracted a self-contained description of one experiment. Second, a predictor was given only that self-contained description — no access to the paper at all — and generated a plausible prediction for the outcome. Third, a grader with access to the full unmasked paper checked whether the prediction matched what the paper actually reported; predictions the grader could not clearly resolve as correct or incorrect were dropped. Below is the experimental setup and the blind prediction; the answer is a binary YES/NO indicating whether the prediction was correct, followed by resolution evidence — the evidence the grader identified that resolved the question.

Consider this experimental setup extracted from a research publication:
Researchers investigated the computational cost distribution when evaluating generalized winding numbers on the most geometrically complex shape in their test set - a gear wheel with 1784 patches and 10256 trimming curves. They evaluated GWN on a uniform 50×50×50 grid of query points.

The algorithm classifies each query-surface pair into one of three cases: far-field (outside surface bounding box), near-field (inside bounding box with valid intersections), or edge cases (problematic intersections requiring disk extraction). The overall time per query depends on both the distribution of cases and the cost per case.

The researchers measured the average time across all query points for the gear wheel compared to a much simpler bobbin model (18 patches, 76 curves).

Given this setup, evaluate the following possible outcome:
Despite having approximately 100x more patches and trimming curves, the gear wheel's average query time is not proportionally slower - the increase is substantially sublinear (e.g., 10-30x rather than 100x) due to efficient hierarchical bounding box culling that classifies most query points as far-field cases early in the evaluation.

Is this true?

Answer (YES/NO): NO